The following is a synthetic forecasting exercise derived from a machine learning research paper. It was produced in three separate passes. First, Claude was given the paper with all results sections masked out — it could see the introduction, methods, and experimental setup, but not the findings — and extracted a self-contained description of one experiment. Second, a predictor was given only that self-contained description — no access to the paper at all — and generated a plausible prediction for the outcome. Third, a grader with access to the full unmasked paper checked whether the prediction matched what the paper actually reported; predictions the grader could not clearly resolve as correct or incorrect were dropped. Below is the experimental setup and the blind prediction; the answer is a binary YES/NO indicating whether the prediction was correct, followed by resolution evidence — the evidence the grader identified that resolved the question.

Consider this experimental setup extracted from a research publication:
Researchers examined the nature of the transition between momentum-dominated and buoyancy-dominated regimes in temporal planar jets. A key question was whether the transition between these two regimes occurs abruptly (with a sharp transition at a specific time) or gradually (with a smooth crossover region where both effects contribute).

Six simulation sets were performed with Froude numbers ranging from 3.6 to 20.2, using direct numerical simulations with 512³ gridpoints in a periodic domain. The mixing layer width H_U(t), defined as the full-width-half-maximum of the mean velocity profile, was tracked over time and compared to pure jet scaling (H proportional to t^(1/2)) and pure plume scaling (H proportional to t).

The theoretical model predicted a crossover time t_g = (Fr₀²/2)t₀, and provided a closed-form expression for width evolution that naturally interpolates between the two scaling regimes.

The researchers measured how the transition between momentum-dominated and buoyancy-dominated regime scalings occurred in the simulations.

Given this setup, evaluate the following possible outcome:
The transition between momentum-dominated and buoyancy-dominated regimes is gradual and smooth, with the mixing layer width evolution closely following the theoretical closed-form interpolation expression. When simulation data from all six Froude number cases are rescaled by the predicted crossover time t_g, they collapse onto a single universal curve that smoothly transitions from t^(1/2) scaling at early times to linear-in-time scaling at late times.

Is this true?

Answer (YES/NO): NO